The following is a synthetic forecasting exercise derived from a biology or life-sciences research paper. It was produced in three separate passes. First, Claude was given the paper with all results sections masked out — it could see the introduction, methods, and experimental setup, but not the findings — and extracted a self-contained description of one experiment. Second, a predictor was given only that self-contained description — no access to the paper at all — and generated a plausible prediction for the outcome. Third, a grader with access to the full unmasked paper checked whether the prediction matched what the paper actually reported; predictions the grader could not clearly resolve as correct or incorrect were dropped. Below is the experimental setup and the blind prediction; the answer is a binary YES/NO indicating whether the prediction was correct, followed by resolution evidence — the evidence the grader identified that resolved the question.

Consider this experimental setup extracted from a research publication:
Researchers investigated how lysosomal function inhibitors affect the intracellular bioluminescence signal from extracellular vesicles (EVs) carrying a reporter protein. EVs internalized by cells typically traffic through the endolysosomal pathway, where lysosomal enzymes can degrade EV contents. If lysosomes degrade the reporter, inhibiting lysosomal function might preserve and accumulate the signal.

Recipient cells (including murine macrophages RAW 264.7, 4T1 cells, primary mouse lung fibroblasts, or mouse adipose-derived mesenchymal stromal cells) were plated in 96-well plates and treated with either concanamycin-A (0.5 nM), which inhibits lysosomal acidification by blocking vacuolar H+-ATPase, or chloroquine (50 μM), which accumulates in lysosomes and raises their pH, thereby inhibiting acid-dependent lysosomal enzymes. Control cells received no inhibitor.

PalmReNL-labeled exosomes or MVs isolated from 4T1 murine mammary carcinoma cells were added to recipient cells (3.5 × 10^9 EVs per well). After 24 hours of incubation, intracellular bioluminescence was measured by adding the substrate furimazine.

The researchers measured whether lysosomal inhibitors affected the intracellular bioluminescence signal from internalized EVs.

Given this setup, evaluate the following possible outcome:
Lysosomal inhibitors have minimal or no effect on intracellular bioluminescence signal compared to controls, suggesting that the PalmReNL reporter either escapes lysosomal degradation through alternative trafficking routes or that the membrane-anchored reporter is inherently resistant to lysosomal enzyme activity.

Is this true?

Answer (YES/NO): NO